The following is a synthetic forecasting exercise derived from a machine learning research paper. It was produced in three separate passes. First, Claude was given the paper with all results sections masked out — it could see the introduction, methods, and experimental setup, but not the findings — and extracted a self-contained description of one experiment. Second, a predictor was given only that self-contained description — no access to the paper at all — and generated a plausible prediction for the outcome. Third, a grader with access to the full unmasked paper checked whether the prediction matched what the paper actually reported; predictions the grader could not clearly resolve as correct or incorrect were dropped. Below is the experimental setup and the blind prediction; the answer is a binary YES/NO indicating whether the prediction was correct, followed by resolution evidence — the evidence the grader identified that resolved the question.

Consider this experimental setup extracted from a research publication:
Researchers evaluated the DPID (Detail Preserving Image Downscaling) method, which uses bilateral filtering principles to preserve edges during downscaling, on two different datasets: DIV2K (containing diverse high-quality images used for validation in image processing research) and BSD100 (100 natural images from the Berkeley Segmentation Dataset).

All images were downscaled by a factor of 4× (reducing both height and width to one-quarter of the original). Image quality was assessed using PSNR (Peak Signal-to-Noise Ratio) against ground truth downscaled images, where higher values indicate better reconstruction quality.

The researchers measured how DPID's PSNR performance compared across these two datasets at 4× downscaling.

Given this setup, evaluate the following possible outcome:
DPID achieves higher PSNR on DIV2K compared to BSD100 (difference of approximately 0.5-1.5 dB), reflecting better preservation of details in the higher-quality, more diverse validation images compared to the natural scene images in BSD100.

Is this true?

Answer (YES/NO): NO